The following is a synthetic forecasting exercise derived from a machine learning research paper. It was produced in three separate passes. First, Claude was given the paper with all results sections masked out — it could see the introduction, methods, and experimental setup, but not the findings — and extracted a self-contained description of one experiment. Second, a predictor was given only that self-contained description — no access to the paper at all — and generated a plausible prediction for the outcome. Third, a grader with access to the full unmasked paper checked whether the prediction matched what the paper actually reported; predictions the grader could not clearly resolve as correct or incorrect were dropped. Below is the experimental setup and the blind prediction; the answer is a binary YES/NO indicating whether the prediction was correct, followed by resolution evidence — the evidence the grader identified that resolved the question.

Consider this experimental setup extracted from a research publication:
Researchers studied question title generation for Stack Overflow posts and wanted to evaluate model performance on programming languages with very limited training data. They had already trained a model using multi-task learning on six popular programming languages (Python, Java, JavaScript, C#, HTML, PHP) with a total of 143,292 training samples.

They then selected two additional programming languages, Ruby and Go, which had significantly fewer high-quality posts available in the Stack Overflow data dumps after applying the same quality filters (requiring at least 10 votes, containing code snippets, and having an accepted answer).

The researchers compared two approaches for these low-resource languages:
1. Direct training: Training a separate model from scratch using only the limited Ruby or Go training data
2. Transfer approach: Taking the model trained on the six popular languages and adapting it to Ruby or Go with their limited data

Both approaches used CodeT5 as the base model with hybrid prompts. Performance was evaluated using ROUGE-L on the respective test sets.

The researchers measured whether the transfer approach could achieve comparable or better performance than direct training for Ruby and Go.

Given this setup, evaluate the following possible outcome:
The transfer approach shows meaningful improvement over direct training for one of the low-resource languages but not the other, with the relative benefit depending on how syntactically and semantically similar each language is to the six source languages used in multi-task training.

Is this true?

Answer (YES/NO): NO